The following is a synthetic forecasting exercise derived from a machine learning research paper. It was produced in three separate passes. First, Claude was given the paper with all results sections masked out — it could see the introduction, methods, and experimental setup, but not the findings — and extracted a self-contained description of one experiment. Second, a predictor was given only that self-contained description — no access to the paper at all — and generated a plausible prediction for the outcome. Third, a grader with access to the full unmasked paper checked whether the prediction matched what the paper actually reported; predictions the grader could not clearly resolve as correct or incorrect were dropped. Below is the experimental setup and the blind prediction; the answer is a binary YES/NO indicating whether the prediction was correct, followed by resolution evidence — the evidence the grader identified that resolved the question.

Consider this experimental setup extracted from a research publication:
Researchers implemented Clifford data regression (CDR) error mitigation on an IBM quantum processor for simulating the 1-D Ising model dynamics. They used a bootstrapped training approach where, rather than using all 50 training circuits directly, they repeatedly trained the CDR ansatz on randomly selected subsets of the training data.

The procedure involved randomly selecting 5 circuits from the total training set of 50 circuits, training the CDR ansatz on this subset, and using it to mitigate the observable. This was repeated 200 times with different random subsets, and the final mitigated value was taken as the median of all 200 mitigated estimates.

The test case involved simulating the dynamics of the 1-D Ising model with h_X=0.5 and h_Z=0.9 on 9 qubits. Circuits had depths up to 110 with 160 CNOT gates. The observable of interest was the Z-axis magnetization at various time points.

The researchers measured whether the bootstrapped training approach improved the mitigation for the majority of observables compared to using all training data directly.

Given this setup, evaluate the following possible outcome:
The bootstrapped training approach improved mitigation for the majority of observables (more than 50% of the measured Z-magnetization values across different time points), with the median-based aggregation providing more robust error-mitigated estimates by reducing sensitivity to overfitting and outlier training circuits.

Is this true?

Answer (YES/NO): NO